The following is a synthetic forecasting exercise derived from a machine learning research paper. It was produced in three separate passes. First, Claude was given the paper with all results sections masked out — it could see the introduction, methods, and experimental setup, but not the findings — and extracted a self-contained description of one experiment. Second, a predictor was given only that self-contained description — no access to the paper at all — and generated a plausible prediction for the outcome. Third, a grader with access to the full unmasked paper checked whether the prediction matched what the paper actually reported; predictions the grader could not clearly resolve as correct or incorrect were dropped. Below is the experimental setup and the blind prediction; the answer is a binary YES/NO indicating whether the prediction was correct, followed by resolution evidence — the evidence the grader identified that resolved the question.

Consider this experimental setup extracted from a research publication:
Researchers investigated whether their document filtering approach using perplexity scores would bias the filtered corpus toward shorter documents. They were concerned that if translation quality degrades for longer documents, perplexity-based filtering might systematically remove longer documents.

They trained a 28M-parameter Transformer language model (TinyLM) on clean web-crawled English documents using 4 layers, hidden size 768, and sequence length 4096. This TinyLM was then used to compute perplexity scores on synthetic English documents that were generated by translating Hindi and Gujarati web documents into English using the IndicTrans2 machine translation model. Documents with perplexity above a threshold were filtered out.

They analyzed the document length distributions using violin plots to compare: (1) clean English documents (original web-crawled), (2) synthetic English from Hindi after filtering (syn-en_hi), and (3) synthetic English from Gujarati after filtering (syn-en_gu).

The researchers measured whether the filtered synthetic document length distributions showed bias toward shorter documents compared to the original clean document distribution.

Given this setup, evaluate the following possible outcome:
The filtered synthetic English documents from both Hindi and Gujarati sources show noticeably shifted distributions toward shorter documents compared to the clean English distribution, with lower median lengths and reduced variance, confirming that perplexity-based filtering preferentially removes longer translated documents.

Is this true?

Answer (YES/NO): NO